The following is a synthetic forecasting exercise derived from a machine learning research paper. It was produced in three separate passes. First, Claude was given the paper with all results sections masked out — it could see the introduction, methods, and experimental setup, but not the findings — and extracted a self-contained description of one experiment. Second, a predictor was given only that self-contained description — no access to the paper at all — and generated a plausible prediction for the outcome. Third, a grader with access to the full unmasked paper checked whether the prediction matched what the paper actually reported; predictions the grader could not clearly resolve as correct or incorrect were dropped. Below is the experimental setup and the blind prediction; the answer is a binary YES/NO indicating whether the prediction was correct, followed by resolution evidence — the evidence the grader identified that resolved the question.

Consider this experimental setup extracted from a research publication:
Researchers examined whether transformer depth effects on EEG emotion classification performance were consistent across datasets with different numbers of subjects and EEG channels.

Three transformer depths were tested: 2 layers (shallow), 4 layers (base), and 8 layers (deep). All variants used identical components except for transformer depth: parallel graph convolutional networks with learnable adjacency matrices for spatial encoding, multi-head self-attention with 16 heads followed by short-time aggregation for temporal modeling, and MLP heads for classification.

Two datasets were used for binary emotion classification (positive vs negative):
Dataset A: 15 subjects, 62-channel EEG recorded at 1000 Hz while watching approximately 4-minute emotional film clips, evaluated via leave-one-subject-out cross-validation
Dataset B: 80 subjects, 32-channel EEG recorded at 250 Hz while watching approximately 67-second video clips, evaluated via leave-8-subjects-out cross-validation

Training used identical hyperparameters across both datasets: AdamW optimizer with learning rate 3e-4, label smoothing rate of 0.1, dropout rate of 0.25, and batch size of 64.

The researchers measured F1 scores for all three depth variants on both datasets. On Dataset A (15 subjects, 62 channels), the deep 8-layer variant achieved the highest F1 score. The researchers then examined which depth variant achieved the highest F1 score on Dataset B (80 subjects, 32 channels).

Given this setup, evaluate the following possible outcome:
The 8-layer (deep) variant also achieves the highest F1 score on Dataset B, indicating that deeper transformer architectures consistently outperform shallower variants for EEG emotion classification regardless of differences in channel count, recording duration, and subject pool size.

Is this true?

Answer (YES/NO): NO